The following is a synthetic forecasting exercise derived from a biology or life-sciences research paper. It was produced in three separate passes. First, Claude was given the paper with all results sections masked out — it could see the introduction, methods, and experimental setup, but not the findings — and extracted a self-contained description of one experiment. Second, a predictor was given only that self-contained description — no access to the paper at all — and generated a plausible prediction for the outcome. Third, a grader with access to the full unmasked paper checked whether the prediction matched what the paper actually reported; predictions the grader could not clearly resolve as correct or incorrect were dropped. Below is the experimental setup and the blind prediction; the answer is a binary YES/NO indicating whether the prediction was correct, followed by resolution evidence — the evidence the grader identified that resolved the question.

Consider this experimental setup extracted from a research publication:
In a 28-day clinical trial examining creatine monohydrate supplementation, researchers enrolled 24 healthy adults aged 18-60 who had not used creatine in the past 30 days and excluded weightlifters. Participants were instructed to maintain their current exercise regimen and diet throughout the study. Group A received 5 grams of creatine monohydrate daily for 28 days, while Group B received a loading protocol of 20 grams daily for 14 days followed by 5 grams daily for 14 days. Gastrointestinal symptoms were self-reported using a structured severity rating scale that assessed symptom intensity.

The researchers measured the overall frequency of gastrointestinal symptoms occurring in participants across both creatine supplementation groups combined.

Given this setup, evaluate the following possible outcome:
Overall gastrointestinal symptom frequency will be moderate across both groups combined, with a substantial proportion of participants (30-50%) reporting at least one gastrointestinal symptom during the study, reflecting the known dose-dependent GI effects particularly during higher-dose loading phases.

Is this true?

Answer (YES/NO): NO